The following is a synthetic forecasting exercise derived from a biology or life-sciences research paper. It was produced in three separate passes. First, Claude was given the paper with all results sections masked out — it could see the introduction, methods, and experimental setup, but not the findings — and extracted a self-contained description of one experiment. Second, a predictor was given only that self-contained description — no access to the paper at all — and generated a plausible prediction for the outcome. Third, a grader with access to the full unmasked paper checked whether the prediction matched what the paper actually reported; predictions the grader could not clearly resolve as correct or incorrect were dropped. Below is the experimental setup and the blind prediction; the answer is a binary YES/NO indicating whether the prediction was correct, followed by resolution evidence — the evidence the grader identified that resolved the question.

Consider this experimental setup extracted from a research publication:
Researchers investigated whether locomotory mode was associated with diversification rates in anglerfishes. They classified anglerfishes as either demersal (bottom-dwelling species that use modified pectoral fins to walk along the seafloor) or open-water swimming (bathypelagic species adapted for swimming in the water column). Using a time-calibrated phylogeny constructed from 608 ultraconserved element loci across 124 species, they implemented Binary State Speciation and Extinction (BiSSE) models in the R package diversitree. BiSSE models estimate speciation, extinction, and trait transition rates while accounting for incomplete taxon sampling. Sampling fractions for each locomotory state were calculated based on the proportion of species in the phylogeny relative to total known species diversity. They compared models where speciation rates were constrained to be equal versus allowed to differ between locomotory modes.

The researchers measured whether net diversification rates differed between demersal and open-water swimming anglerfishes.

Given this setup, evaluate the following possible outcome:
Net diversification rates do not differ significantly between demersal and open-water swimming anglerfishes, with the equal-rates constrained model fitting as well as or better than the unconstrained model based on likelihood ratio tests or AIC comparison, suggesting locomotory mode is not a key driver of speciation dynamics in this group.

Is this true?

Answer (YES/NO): NO